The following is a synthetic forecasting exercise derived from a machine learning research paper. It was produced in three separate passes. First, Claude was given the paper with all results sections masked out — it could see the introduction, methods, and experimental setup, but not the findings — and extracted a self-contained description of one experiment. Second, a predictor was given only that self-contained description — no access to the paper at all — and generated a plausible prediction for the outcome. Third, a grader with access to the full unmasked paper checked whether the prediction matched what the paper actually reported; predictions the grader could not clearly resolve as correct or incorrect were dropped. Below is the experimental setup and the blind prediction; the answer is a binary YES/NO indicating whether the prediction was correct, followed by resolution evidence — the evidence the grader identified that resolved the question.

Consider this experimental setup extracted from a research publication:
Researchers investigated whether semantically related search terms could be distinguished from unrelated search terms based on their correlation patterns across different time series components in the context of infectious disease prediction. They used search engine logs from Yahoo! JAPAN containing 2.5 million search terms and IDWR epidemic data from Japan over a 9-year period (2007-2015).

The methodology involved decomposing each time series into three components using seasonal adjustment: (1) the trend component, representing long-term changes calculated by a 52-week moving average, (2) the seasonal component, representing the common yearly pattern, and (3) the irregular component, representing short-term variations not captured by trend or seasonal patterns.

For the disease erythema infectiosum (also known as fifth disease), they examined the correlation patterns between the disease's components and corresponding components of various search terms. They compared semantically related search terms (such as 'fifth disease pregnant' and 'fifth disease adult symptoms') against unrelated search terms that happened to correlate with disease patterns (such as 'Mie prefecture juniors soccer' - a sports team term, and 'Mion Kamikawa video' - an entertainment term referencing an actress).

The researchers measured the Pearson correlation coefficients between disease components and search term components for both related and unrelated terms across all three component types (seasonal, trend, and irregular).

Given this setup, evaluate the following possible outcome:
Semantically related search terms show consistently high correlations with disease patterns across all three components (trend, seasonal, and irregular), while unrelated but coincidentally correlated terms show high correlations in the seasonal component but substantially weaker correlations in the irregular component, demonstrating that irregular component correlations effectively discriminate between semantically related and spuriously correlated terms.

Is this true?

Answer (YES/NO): NO